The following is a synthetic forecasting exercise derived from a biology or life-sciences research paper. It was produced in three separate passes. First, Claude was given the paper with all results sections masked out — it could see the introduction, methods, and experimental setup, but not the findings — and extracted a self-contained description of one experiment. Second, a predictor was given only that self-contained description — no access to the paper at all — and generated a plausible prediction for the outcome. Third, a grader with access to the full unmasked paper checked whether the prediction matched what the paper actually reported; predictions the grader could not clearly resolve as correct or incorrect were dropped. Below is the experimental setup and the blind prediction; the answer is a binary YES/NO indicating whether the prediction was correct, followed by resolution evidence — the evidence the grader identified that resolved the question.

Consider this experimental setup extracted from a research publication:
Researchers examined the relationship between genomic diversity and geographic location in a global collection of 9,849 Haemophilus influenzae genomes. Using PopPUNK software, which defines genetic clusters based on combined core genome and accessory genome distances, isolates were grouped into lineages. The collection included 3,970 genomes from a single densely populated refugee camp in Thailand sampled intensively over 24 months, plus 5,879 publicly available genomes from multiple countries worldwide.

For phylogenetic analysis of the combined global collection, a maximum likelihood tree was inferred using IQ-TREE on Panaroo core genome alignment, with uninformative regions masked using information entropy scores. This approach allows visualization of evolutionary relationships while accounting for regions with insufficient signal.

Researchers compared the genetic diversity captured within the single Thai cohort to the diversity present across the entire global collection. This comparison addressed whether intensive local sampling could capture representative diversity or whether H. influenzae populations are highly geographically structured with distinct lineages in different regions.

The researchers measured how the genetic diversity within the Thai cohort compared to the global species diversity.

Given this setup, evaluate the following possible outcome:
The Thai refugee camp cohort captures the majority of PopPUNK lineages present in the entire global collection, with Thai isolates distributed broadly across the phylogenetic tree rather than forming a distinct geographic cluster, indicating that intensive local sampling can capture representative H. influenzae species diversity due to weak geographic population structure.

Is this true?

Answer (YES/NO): NO